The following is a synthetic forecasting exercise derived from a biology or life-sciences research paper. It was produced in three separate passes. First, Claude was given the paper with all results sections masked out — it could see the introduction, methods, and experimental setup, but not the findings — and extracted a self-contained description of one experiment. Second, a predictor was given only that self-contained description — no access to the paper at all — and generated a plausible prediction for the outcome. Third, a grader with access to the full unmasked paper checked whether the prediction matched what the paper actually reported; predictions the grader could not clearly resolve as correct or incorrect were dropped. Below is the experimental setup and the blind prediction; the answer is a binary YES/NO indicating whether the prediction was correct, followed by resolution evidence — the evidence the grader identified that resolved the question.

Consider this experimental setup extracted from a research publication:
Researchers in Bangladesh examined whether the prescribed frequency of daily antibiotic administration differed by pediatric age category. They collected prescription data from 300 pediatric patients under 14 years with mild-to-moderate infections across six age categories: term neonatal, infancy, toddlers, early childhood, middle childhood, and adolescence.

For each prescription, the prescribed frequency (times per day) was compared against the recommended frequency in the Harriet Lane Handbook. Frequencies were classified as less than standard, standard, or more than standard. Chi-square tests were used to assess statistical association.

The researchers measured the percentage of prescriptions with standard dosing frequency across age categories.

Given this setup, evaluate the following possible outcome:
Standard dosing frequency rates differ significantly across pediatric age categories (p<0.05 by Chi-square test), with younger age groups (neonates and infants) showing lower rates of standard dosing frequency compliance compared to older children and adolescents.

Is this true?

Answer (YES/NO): YES